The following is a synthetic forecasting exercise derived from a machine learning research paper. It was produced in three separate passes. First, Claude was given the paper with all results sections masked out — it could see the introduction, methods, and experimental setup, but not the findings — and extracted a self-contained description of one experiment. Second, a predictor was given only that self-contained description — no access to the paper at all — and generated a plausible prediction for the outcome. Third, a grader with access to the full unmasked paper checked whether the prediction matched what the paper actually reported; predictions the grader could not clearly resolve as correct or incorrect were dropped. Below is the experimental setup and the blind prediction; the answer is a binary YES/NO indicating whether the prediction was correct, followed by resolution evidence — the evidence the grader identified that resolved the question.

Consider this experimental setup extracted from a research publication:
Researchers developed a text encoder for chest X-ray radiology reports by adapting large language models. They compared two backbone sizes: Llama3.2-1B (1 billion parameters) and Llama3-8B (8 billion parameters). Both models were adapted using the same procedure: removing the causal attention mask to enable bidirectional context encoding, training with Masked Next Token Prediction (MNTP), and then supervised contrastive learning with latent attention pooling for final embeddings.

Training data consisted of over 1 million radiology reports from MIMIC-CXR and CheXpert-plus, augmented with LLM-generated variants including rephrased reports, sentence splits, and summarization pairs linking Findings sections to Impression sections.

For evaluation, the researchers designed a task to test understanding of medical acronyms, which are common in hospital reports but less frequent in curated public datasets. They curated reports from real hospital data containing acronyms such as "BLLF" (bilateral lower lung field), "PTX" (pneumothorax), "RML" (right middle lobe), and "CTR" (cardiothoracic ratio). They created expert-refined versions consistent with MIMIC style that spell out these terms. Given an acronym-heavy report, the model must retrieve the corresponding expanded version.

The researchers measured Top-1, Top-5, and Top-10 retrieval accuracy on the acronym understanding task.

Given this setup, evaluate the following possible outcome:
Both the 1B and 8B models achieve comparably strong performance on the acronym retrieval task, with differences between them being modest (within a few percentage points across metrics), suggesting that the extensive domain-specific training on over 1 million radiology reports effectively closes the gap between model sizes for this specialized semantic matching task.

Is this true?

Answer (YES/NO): NO